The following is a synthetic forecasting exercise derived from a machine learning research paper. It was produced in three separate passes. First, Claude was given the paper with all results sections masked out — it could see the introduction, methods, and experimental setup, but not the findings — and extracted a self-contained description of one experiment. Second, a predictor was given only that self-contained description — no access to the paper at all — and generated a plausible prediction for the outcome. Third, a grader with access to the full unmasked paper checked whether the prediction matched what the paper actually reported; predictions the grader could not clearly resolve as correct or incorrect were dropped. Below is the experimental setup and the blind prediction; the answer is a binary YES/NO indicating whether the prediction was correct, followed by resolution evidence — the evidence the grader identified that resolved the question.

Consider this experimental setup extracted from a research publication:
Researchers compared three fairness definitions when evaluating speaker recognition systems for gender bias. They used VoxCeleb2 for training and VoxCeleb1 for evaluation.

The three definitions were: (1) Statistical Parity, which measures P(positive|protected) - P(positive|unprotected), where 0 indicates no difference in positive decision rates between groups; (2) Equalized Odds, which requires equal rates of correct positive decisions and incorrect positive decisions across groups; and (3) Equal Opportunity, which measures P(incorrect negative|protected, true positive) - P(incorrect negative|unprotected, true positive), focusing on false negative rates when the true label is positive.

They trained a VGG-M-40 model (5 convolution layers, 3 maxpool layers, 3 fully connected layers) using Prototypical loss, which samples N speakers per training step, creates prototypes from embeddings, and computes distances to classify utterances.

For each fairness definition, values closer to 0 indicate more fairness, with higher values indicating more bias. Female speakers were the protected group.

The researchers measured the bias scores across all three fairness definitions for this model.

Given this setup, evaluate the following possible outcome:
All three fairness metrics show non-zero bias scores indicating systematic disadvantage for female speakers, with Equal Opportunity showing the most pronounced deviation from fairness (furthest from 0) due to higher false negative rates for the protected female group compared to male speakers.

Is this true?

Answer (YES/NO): NO